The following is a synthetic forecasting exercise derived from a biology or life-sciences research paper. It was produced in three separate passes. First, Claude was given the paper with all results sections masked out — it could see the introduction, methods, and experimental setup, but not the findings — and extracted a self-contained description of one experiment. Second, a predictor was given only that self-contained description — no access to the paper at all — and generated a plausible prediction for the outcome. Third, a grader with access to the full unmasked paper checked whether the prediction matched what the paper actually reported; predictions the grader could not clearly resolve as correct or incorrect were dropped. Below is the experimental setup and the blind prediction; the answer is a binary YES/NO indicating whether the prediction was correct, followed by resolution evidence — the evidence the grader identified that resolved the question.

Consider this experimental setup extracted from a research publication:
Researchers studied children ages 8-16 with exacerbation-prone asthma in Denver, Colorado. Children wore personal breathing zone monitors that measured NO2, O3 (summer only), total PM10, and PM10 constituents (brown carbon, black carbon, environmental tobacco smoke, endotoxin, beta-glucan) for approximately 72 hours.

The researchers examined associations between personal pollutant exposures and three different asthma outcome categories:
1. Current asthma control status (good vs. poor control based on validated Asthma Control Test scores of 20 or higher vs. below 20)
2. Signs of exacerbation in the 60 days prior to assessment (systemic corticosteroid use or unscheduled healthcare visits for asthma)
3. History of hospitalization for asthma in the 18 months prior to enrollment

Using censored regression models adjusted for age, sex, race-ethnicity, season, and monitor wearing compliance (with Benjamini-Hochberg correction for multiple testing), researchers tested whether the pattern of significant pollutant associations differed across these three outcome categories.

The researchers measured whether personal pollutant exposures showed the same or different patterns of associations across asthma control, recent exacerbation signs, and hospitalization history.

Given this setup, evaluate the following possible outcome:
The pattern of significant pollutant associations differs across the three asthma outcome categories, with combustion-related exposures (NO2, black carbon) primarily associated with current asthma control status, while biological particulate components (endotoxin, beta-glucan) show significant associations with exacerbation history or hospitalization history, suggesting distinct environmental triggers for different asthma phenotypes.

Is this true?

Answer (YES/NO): NO